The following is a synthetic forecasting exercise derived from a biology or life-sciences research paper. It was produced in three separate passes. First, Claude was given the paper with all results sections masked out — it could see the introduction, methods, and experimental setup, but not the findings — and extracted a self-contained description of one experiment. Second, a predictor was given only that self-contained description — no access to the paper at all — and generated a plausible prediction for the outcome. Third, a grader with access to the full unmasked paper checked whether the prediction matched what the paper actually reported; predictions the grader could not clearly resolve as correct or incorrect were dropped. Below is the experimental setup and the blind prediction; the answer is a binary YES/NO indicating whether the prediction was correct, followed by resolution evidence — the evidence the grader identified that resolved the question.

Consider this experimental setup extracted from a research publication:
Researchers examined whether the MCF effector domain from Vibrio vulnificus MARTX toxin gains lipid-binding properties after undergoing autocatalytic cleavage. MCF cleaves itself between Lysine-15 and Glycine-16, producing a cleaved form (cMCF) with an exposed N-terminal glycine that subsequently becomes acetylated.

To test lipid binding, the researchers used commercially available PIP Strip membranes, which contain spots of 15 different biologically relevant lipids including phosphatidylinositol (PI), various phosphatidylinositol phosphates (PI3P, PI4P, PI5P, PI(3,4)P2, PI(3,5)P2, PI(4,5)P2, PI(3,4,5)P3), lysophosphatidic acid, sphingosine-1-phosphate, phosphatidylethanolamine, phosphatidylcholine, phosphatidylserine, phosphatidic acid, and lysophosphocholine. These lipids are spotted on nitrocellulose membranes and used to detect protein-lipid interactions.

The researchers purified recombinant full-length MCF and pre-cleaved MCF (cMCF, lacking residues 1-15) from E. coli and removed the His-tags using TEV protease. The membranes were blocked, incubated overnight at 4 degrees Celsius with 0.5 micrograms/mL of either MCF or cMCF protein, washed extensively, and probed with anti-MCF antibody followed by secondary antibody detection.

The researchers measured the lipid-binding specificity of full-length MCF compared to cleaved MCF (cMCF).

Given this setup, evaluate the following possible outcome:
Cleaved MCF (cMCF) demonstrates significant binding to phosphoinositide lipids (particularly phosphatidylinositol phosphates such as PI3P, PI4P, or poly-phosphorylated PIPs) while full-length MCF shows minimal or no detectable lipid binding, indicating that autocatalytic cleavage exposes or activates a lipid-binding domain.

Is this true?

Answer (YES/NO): NO